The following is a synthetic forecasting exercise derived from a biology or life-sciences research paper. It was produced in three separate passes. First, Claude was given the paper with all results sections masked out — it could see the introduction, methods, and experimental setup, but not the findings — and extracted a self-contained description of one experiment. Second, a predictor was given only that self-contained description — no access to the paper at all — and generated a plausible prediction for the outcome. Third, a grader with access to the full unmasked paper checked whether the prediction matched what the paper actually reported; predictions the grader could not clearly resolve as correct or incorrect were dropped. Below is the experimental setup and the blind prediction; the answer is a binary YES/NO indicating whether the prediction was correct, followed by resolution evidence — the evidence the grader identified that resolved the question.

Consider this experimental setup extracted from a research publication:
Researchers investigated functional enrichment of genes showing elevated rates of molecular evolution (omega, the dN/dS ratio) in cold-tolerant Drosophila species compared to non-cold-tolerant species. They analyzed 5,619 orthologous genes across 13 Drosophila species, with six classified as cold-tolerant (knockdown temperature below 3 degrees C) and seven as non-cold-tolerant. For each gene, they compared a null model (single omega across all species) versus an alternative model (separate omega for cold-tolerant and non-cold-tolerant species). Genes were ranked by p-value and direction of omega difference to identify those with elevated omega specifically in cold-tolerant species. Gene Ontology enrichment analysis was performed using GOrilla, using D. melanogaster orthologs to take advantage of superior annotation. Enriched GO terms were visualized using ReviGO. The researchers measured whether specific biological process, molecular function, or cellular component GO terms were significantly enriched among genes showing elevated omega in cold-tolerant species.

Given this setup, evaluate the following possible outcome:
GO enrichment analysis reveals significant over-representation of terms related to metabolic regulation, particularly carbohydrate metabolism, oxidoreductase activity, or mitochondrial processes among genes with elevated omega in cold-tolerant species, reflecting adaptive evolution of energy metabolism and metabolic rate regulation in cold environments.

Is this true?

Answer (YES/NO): NO